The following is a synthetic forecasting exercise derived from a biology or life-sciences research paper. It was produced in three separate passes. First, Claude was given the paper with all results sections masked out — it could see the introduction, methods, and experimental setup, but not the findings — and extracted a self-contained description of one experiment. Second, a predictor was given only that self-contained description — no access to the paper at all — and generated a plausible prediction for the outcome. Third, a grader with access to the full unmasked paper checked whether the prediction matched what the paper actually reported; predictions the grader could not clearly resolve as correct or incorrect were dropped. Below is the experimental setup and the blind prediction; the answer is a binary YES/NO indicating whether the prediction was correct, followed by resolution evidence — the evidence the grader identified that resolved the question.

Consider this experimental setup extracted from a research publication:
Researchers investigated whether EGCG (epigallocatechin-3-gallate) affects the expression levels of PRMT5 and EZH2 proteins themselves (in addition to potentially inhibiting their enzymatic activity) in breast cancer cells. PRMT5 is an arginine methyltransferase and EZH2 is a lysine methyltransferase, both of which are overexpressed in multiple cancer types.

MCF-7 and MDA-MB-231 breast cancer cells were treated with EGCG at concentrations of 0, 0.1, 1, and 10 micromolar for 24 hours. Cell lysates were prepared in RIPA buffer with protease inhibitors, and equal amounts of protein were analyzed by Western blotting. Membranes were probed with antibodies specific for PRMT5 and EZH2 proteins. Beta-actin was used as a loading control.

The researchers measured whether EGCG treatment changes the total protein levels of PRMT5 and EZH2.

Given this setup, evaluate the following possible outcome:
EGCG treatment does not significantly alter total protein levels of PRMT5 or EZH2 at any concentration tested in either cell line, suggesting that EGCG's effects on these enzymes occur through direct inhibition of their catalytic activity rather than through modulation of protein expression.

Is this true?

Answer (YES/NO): YES